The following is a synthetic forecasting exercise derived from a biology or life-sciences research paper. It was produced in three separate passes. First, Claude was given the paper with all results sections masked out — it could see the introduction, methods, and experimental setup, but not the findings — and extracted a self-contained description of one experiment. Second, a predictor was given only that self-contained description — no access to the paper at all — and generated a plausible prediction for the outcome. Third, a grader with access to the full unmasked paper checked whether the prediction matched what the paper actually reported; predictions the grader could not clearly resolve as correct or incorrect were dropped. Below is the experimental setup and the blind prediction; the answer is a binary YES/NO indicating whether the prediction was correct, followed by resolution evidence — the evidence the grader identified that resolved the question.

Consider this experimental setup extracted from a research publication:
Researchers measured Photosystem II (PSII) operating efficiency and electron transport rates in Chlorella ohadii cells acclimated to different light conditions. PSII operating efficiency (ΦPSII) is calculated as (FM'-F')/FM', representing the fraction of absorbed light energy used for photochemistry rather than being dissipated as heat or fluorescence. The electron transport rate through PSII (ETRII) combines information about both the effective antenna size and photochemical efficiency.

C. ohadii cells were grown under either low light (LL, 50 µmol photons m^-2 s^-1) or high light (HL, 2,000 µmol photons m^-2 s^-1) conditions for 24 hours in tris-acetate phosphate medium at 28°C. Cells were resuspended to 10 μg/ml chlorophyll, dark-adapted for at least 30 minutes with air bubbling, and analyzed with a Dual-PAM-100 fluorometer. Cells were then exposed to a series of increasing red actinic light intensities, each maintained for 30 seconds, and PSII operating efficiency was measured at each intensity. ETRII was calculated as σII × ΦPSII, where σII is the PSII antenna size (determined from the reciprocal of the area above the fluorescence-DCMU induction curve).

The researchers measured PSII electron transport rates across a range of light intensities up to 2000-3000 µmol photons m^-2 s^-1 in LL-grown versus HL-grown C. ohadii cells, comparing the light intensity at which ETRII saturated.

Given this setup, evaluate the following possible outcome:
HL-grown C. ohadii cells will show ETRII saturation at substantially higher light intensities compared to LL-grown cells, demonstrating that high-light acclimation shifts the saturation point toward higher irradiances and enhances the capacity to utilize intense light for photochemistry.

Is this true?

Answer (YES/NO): YES